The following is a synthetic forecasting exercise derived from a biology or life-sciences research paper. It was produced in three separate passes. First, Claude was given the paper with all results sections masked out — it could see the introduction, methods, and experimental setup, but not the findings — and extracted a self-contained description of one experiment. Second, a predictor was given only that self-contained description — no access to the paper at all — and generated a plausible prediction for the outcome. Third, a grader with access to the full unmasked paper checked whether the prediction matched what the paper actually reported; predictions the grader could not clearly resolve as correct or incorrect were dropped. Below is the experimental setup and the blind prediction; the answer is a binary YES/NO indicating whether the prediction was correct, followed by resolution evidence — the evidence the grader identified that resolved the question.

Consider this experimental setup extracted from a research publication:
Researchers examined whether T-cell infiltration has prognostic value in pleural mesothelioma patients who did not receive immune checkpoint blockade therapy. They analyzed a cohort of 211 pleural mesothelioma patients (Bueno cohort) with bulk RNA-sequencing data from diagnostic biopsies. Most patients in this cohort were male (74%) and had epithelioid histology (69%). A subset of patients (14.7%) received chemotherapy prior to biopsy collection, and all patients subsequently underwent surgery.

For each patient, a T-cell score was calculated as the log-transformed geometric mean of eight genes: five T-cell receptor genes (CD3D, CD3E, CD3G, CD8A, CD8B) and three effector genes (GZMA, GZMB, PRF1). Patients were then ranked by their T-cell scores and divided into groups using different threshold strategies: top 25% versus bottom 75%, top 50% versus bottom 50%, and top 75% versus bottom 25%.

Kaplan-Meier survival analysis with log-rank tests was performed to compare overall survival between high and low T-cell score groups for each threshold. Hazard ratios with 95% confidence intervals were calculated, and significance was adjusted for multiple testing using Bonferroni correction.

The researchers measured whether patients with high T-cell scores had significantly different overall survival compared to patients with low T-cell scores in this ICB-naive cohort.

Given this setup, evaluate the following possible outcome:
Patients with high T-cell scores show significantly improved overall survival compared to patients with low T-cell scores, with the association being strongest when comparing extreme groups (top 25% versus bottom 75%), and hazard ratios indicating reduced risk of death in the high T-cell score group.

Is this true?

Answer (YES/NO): NO